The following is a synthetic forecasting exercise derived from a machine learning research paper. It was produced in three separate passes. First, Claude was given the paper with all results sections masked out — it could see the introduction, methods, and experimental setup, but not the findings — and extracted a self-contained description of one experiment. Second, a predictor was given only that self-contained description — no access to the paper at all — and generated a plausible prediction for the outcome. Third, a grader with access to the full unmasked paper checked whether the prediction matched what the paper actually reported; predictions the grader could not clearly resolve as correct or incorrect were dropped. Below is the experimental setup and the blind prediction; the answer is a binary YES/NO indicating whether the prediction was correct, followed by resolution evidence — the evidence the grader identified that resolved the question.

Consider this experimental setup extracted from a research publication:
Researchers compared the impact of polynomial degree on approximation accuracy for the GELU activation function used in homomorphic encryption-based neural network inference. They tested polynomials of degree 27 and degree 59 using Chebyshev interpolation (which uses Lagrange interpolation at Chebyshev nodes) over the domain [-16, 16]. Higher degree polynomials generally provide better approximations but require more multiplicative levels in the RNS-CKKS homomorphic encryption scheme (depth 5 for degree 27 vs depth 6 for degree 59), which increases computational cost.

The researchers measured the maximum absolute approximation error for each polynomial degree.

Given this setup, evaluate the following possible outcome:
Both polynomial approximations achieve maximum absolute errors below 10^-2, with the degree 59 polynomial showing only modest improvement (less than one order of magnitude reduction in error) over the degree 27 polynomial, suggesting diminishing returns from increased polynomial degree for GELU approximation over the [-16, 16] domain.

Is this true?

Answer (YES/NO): NO